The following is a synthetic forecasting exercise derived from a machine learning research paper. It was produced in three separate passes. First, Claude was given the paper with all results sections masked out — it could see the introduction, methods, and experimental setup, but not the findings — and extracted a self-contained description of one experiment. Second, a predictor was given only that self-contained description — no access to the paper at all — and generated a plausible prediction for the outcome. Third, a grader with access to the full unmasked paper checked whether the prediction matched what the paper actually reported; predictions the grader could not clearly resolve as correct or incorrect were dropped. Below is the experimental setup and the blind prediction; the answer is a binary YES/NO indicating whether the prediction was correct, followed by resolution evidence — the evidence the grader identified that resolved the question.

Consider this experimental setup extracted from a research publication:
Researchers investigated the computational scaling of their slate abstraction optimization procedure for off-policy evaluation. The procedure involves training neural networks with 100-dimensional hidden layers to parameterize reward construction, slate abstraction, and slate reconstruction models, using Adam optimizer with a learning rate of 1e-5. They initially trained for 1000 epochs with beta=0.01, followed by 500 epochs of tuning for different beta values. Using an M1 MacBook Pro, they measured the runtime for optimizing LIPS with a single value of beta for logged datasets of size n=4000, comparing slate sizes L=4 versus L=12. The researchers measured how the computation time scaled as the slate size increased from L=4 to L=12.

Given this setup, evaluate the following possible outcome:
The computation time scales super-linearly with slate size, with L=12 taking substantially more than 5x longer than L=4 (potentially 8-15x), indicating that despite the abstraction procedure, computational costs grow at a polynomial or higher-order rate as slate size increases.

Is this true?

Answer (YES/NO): NO